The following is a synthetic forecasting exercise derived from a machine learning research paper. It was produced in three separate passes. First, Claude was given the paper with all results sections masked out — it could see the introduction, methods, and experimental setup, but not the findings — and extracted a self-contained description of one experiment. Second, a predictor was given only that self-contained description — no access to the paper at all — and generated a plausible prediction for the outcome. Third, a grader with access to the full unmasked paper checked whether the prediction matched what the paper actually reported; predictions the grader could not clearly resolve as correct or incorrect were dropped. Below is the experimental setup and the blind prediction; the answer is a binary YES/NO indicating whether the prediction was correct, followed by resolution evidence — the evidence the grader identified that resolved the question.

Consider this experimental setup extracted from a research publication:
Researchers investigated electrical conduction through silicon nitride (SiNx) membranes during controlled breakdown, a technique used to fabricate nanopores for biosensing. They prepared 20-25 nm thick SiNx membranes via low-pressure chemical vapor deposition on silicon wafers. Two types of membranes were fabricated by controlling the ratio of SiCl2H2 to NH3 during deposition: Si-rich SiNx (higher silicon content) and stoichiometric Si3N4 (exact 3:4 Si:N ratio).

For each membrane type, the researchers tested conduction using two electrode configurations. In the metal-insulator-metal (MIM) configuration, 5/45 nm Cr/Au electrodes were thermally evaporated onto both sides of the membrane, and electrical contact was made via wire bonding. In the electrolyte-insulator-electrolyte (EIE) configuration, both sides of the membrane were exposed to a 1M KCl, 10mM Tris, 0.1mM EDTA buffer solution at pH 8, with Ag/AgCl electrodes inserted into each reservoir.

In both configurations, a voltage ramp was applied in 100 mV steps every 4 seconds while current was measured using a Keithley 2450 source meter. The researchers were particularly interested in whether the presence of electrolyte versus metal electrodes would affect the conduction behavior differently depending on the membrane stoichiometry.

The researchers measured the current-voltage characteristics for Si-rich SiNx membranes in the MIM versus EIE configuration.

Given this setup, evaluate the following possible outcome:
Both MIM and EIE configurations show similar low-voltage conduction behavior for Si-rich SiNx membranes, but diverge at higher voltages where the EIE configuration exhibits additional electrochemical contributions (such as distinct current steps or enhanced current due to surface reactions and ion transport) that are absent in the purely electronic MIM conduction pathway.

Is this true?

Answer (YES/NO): NO